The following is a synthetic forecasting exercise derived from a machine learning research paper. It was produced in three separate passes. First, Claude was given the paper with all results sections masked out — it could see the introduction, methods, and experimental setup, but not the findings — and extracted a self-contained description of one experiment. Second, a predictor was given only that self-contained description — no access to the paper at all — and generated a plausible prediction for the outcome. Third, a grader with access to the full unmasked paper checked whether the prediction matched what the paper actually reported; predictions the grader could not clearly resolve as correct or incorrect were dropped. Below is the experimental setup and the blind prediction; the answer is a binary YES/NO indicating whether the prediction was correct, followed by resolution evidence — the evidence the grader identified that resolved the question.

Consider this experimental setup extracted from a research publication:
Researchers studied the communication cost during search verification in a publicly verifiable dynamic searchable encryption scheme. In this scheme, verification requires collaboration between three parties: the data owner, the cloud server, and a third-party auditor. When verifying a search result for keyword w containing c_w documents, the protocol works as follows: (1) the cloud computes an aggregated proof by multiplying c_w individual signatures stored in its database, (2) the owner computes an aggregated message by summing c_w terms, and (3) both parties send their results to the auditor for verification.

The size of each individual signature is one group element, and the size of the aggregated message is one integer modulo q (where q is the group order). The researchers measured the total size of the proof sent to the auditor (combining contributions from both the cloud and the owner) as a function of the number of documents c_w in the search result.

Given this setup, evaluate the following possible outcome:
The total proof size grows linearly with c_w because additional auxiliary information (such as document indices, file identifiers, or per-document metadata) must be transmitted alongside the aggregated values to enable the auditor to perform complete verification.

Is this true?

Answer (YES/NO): NO